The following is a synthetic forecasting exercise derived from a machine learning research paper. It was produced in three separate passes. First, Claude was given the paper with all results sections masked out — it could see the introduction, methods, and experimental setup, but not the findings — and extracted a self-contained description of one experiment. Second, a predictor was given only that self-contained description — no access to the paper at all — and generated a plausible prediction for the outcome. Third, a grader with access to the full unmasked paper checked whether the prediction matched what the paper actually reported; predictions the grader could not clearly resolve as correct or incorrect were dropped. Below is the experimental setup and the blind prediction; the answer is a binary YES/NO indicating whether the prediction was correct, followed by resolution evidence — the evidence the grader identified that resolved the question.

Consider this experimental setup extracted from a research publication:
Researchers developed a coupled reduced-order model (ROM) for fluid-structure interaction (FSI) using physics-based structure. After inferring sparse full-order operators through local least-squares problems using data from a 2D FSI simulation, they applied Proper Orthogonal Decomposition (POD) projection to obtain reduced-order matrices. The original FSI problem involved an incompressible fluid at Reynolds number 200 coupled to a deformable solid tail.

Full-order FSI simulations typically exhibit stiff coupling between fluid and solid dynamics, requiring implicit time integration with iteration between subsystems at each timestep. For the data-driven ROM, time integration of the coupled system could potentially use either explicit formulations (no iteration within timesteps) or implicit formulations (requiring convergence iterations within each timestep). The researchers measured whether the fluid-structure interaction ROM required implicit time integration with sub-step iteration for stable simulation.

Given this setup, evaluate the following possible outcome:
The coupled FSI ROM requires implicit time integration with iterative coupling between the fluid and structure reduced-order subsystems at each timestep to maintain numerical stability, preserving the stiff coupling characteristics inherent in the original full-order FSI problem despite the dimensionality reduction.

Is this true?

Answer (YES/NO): YES